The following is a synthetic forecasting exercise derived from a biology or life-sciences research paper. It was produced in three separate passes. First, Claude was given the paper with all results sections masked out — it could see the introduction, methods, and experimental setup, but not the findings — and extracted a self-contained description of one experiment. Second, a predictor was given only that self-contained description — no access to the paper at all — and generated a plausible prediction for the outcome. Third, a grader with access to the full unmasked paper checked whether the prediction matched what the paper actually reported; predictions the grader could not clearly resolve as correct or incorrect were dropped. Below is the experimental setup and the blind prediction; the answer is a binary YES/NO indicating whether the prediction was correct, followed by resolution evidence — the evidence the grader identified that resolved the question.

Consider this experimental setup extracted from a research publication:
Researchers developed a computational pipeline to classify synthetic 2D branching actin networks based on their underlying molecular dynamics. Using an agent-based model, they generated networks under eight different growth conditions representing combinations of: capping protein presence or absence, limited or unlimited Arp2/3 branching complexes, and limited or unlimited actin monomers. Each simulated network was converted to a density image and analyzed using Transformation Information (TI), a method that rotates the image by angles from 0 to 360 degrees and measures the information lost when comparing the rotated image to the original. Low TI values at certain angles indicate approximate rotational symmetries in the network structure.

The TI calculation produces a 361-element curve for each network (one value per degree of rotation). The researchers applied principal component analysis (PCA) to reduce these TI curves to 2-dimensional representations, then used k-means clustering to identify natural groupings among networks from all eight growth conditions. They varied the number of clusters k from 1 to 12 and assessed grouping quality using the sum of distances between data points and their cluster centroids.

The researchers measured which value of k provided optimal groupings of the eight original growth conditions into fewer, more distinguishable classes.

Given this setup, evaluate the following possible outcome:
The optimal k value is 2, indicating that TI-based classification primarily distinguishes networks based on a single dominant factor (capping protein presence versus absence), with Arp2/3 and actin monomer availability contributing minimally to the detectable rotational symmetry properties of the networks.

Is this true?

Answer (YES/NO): NO